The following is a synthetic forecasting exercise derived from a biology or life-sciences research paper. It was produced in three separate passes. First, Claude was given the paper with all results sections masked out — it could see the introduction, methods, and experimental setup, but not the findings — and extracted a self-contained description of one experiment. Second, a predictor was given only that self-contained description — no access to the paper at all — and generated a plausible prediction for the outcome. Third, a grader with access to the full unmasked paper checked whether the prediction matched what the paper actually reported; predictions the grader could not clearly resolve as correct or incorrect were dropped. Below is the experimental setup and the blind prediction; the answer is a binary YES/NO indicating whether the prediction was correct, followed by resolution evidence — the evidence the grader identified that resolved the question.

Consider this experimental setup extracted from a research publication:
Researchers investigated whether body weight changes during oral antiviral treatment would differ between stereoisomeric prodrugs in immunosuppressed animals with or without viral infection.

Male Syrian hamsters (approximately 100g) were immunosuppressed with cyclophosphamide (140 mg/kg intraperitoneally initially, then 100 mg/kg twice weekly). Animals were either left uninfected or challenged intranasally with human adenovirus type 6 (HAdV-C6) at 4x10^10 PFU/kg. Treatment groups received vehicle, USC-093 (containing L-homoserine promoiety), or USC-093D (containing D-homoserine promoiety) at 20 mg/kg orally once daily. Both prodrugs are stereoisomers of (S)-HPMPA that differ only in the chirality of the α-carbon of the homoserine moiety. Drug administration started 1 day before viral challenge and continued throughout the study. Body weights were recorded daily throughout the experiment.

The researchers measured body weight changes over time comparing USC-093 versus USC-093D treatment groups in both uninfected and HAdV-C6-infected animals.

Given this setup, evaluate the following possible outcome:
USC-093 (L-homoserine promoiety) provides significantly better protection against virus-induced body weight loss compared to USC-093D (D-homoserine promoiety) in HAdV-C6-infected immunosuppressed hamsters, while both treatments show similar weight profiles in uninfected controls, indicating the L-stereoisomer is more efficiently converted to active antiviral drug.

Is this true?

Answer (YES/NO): NO